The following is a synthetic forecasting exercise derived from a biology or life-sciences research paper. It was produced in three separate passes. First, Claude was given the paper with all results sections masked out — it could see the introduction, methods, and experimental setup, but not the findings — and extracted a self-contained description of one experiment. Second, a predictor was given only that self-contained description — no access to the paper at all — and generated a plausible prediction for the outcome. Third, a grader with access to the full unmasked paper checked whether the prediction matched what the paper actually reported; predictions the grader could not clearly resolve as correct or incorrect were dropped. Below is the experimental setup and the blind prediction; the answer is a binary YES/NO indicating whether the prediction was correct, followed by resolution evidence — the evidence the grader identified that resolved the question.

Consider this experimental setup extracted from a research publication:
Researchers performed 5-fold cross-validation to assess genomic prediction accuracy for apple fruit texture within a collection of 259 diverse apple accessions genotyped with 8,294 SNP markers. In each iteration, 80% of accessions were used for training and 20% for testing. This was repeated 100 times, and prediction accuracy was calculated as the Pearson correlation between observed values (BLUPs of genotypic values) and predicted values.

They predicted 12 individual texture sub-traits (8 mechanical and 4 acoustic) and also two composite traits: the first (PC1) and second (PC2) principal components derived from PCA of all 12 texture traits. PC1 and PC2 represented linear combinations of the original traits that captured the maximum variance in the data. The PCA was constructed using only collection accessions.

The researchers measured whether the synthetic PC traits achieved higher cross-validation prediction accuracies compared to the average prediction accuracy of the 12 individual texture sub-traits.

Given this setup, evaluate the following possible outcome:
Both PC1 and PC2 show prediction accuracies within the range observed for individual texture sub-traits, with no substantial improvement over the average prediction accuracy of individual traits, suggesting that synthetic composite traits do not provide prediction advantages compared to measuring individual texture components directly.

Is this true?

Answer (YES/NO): YES